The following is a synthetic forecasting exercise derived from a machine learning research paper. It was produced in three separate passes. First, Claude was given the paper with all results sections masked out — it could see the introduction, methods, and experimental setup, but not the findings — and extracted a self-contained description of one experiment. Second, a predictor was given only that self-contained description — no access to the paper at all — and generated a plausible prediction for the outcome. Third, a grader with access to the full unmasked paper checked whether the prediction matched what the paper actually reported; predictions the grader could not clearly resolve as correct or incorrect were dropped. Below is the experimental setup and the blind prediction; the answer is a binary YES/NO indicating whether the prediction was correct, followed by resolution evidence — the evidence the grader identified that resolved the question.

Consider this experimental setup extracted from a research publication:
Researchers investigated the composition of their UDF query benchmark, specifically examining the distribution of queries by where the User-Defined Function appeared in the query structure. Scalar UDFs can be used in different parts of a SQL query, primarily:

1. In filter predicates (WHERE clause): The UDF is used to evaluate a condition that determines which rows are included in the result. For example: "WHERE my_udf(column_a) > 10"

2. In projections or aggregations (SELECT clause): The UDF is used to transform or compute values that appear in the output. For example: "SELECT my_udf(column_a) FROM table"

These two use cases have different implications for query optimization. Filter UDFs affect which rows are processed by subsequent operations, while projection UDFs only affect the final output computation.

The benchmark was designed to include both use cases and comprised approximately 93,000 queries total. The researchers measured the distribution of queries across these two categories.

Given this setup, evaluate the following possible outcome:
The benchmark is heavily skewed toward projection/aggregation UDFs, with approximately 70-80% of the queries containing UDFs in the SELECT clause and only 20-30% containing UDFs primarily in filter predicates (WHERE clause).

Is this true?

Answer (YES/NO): NO